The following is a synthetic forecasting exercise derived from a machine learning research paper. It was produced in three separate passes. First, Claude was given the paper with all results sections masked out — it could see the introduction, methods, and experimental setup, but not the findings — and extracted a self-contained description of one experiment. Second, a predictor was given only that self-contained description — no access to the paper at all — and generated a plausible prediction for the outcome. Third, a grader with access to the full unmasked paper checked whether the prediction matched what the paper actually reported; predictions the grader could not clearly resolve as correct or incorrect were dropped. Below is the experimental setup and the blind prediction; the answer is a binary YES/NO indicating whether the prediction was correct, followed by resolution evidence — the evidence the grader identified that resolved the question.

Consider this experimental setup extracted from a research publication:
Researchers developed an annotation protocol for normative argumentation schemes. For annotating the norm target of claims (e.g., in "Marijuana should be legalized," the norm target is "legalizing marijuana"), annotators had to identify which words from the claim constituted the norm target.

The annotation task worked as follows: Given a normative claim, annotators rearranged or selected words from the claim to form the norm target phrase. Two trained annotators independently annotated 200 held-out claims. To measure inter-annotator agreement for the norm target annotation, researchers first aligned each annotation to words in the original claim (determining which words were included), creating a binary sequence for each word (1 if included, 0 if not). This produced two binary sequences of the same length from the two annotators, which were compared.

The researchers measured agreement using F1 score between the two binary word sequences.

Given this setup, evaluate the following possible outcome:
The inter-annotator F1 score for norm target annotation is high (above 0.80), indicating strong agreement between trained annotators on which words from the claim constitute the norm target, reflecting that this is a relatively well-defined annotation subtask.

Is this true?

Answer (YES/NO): YES